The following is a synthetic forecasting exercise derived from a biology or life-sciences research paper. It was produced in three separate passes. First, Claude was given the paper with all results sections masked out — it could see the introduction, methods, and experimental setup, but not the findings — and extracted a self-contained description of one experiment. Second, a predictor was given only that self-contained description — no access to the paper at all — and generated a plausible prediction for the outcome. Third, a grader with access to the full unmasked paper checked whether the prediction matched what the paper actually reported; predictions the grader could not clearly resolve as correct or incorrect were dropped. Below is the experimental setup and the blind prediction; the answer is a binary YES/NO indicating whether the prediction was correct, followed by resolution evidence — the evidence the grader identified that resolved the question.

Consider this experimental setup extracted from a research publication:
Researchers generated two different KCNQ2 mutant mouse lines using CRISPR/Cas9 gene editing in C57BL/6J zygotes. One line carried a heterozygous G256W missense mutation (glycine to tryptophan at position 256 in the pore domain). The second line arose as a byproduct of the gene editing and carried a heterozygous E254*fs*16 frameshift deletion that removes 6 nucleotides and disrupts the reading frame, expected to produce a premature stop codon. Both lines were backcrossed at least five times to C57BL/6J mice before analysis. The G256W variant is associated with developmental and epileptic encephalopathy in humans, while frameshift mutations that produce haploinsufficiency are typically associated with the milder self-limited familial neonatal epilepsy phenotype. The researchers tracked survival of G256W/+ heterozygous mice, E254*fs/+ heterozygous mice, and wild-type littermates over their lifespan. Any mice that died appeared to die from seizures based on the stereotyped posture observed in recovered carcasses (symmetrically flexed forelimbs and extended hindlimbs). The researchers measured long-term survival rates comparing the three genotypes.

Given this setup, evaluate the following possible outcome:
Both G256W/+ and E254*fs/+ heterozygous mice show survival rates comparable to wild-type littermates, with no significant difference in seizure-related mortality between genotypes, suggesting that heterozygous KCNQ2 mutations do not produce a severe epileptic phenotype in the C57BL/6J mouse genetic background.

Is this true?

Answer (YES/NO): NO